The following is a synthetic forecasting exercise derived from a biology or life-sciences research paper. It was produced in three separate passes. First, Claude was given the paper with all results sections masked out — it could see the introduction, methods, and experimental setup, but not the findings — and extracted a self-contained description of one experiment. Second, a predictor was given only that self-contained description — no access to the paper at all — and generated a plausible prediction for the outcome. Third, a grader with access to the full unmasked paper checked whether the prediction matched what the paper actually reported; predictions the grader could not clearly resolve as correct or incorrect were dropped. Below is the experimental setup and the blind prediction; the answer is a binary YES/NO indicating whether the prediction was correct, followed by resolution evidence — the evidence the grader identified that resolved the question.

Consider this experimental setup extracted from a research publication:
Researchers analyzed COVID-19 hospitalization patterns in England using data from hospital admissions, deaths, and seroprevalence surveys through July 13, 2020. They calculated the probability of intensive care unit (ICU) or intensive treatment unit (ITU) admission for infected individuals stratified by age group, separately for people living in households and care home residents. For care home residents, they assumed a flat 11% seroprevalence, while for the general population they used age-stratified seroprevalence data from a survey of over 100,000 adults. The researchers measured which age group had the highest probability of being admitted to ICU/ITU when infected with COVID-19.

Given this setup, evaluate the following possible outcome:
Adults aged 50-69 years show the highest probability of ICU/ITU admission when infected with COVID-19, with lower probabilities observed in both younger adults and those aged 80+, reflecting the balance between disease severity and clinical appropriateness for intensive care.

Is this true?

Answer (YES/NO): NO